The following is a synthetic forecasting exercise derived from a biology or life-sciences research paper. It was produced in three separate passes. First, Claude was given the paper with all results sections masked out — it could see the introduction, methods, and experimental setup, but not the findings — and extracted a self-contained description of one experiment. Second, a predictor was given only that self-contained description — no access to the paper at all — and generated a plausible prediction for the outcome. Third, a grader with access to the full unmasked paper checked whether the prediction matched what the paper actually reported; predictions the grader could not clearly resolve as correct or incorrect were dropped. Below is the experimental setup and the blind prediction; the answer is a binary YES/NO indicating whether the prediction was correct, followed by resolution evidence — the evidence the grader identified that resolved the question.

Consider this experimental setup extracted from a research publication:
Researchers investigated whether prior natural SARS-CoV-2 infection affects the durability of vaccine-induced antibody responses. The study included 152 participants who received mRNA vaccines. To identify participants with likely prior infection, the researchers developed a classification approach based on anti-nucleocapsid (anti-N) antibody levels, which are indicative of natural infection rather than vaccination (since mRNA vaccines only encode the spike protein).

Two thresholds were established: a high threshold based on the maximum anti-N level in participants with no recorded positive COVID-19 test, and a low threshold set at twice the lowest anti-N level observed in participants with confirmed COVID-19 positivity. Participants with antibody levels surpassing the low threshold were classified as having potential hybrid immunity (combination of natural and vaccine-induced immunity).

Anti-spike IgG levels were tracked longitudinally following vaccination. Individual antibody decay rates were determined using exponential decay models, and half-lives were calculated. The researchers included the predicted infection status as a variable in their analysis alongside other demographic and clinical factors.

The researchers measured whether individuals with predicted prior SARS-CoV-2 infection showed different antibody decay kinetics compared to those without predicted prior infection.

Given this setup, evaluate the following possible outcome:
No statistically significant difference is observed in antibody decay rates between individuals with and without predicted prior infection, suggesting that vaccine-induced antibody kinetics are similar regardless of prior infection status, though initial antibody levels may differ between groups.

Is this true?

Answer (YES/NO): NO